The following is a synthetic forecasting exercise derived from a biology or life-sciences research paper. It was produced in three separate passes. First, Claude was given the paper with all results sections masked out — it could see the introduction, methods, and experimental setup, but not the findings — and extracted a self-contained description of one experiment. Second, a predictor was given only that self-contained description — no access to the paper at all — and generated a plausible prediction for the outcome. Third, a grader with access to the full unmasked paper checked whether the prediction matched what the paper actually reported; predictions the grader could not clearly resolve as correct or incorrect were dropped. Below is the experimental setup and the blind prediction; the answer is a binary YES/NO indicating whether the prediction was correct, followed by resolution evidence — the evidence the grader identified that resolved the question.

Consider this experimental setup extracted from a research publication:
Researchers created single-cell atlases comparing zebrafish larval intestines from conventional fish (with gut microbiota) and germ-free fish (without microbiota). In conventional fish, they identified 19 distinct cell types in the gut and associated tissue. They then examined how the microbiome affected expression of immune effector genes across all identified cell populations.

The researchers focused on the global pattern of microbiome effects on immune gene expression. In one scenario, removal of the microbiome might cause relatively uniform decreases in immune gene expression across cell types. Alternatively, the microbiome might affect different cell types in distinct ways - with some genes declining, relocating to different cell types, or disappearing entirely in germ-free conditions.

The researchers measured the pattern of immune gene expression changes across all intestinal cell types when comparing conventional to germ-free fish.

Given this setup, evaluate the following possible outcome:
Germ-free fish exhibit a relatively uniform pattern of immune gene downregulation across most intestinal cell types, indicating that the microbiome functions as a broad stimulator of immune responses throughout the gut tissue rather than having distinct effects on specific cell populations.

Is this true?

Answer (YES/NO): NO